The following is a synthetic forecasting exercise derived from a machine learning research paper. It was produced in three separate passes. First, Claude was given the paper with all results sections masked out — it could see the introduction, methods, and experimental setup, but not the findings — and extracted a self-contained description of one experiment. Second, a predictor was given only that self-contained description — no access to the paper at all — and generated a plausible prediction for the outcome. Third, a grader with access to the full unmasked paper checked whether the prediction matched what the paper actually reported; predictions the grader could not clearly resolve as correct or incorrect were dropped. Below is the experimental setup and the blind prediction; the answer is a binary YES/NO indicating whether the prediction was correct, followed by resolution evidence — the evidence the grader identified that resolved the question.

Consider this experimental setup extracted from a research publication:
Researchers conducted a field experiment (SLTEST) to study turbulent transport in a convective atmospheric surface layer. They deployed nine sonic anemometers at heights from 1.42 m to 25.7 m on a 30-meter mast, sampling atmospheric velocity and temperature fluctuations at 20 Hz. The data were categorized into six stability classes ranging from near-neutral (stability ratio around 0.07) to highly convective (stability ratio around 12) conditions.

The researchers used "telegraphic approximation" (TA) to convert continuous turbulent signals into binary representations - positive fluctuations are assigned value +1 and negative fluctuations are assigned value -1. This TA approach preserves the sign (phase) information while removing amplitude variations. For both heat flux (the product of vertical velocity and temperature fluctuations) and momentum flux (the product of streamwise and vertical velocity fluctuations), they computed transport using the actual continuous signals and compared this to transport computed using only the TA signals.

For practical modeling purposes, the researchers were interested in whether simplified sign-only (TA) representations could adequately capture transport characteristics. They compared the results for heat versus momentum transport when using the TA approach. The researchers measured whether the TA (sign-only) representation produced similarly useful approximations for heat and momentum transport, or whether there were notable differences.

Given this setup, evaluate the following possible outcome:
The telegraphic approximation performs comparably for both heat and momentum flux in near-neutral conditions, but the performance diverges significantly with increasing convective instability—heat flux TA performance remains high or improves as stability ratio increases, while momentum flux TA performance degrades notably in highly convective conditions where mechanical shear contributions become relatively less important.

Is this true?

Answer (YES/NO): NO